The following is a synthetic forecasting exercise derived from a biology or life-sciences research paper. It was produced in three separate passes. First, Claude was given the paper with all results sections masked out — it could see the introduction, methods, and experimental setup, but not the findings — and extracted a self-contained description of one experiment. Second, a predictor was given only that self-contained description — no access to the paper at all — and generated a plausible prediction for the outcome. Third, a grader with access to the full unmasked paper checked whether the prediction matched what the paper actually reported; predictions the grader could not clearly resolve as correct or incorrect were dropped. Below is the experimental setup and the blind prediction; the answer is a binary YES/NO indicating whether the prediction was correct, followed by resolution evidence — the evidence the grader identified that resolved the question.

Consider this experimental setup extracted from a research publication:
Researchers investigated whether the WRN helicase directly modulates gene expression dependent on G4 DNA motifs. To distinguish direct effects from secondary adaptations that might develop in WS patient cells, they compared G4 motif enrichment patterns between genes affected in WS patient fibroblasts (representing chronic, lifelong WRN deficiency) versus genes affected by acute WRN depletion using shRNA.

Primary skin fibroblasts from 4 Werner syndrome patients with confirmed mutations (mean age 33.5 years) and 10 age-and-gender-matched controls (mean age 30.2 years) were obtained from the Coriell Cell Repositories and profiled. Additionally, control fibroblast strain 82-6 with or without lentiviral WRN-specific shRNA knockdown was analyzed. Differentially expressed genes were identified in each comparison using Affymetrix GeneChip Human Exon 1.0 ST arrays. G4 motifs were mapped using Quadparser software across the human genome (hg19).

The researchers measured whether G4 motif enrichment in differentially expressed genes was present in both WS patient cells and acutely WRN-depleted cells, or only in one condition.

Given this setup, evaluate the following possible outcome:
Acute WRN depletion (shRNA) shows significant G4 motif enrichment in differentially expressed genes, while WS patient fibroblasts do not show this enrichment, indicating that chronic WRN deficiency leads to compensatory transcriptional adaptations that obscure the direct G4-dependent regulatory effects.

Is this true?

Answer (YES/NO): NO